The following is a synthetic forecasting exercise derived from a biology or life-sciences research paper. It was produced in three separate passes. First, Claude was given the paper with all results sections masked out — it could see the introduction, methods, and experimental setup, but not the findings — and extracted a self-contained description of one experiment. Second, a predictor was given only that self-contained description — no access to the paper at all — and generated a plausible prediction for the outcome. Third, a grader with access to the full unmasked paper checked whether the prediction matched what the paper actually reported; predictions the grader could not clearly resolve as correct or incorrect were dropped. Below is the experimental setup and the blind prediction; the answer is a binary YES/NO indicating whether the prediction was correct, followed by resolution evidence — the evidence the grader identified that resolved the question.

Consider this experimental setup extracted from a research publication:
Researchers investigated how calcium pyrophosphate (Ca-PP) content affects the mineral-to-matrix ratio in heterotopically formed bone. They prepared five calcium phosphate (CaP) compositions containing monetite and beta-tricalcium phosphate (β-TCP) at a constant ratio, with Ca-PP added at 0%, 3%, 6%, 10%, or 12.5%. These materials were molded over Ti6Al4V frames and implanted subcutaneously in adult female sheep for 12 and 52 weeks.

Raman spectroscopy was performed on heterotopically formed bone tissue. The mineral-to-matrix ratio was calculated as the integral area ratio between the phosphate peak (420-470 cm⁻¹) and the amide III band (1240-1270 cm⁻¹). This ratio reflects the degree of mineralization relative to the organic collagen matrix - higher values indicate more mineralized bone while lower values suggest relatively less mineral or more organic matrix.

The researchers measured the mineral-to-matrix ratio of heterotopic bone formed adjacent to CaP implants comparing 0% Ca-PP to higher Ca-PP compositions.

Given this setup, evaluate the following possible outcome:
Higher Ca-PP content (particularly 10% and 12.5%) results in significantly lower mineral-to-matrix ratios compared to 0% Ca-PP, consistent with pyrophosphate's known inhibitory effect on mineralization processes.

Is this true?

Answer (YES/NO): NO